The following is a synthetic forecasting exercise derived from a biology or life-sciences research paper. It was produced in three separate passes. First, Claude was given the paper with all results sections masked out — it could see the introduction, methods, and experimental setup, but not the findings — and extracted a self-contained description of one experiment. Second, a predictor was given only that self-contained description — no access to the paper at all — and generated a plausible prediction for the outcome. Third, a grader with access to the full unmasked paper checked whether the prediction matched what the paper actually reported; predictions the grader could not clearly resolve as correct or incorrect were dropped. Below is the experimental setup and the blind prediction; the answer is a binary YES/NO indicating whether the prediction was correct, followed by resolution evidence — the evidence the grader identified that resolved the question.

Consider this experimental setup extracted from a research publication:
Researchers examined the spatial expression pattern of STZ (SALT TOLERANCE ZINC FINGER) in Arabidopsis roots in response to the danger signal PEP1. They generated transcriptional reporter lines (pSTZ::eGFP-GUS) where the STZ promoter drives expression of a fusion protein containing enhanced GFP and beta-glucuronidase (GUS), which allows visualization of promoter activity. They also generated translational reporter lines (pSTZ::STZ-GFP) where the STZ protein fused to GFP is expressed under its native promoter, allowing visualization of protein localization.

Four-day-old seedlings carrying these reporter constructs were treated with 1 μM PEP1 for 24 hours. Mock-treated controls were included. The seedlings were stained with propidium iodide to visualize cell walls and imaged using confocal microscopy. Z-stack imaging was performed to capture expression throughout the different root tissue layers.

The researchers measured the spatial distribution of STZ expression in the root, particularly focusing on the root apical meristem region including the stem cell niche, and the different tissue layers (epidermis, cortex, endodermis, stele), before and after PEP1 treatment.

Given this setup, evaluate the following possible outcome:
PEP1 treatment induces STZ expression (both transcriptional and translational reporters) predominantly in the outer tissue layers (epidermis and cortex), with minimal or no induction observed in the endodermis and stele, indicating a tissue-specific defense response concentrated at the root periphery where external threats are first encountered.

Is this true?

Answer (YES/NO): NO